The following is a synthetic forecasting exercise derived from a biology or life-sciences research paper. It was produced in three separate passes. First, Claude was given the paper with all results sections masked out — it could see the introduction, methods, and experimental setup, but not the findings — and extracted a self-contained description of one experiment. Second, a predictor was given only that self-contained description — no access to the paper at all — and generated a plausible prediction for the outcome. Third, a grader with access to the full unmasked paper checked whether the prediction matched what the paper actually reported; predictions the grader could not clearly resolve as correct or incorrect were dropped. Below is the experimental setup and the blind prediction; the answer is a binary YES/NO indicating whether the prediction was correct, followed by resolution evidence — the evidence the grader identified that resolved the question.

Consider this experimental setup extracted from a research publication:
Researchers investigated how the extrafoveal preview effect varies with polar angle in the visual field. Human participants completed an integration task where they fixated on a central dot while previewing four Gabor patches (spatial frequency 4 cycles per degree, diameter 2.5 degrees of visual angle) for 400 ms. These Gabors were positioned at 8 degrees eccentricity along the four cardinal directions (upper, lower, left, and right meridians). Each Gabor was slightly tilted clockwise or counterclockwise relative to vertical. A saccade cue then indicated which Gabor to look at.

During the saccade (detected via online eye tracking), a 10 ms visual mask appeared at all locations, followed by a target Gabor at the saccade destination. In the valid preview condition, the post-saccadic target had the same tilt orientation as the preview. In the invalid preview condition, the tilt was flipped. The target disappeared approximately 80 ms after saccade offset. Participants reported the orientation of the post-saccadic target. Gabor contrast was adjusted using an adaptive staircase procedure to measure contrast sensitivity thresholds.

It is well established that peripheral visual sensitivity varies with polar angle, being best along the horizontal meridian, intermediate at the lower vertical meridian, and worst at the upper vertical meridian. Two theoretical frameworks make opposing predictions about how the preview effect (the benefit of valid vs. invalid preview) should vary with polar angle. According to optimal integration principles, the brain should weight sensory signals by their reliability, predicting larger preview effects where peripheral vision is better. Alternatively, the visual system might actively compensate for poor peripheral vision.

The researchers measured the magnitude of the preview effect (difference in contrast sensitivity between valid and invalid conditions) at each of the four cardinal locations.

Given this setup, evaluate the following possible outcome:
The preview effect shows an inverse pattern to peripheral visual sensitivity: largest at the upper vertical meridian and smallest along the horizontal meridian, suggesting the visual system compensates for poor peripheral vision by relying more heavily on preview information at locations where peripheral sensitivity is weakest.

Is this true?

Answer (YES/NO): YES